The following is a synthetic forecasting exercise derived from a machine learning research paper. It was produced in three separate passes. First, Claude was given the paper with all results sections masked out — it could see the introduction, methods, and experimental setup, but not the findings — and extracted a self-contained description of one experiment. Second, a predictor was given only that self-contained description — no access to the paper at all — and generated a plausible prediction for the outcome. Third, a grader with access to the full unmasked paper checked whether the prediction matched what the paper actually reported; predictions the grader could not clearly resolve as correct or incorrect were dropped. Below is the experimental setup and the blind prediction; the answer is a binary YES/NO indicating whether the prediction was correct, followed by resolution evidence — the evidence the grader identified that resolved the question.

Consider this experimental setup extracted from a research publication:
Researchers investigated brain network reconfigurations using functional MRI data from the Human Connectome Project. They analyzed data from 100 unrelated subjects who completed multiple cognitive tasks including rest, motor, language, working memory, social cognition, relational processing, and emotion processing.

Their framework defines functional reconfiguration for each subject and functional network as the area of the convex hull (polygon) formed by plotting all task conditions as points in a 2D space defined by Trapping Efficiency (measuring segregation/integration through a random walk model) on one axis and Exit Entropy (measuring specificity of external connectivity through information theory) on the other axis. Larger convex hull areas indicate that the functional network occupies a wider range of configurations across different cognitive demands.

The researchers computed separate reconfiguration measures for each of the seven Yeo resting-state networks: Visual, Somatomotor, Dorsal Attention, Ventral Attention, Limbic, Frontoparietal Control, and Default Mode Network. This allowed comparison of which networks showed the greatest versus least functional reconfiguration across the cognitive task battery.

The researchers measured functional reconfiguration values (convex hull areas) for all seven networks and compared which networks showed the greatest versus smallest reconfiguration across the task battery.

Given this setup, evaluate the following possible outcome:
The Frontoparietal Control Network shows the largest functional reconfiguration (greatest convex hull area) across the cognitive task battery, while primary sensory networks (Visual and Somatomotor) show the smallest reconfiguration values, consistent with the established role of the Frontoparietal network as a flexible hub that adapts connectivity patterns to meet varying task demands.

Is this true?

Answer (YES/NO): NO